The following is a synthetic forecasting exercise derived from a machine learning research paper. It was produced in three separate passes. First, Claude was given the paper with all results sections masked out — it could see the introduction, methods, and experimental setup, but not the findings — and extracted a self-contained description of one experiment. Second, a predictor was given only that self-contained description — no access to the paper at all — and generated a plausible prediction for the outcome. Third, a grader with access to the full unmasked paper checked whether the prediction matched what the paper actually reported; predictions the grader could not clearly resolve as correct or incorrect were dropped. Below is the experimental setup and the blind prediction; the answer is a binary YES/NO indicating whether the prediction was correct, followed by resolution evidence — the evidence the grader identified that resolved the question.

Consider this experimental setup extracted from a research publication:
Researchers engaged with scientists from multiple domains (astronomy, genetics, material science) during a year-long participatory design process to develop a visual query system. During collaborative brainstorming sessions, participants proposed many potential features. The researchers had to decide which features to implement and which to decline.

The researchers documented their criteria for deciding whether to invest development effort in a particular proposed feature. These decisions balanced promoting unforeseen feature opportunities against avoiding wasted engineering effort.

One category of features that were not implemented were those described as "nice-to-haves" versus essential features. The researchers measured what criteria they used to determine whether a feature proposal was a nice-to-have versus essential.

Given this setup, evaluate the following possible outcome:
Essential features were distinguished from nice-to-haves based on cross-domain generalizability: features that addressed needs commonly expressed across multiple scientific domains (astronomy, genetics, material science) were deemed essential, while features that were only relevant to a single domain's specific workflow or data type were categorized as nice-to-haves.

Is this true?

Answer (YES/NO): NO